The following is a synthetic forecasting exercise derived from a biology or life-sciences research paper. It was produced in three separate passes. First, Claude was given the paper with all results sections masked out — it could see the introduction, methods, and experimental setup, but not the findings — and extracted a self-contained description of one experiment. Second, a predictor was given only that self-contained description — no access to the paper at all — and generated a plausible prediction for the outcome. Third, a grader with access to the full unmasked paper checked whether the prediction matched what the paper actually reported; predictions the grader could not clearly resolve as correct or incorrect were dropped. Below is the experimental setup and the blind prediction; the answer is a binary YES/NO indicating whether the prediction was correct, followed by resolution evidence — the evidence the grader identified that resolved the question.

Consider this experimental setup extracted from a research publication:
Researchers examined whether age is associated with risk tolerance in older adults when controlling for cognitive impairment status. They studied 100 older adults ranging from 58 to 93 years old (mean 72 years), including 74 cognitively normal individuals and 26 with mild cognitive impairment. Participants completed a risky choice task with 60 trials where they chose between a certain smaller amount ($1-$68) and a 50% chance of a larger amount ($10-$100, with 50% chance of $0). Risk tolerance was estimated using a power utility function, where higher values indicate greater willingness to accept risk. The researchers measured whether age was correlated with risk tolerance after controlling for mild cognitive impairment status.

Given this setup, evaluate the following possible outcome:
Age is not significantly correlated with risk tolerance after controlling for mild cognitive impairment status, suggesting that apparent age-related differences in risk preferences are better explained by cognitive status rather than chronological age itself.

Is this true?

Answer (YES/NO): YES